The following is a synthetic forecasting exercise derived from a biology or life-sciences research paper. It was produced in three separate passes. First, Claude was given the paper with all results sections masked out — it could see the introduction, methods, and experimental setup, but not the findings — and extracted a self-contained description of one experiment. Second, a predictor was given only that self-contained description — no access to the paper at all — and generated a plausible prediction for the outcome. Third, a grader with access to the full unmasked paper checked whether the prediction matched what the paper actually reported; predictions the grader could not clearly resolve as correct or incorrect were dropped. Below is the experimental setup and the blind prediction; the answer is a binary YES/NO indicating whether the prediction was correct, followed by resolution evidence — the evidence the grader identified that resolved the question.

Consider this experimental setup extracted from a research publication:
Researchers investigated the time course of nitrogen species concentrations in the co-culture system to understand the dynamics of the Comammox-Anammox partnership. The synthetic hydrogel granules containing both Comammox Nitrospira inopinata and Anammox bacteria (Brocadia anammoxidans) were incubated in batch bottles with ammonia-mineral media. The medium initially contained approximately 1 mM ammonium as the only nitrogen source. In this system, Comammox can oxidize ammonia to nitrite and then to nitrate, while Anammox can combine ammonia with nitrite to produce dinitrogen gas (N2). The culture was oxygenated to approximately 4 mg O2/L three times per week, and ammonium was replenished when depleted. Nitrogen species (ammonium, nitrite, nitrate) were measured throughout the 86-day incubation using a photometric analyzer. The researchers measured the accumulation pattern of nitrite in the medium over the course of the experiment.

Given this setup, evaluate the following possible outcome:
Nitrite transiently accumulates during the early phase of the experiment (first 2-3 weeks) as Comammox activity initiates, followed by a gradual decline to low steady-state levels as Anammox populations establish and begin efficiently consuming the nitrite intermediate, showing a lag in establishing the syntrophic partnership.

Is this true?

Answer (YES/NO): NO